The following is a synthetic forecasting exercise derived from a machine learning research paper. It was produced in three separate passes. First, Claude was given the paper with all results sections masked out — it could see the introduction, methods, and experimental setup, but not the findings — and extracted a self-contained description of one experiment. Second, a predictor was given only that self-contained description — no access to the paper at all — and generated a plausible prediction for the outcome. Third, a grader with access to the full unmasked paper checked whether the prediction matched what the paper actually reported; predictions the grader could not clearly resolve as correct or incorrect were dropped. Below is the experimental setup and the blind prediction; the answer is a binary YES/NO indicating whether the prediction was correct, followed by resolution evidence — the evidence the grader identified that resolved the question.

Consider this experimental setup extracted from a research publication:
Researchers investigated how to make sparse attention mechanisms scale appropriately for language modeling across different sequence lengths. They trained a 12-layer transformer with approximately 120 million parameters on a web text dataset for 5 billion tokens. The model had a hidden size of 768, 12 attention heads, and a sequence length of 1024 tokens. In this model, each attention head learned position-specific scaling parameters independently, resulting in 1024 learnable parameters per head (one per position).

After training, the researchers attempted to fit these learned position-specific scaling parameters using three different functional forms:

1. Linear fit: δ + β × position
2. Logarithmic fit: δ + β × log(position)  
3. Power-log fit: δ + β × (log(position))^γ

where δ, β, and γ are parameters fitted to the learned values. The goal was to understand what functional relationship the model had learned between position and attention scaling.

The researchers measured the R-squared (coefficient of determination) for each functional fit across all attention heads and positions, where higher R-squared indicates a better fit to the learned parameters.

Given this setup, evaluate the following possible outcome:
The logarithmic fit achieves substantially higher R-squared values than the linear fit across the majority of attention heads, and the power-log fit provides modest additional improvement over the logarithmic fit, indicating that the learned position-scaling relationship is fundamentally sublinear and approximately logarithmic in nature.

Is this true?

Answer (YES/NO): NO